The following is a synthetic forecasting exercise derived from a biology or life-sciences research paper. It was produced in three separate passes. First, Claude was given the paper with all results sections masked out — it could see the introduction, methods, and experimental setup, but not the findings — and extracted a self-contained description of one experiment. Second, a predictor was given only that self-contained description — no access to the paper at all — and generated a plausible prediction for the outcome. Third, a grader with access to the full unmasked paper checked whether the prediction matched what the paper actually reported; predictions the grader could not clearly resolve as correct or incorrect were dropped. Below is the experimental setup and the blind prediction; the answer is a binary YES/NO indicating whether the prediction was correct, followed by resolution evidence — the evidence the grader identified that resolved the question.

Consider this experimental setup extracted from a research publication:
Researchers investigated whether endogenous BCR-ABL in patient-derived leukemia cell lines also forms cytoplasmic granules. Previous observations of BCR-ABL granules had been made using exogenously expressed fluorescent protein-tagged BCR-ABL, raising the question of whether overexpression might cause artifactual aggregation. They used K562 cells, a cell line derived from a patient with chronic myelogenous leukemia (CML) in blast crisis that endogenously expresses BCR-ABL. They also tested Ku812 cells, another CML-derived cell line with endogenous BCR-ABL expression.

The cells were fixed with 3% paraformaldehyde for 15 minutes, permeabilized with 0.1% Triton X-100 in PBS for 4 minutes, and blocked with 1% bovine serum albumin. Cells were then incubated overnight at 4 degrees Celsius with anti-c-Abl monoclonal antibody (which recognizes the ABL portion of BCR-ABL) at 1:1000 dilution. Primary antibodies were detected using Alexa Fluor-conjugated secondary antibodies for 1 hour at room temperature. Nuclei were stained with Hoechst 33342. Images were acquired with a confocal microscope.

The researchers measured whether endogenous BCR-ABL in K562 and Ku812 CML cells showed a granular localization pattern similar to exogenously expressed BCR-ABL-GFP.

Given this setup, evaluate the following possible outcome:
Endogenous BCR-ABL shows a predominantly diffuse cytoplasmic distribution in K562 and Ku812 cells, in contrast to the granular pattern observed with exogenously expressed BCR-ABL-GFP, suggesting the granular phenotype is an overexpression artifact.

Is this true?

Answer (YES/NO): NO